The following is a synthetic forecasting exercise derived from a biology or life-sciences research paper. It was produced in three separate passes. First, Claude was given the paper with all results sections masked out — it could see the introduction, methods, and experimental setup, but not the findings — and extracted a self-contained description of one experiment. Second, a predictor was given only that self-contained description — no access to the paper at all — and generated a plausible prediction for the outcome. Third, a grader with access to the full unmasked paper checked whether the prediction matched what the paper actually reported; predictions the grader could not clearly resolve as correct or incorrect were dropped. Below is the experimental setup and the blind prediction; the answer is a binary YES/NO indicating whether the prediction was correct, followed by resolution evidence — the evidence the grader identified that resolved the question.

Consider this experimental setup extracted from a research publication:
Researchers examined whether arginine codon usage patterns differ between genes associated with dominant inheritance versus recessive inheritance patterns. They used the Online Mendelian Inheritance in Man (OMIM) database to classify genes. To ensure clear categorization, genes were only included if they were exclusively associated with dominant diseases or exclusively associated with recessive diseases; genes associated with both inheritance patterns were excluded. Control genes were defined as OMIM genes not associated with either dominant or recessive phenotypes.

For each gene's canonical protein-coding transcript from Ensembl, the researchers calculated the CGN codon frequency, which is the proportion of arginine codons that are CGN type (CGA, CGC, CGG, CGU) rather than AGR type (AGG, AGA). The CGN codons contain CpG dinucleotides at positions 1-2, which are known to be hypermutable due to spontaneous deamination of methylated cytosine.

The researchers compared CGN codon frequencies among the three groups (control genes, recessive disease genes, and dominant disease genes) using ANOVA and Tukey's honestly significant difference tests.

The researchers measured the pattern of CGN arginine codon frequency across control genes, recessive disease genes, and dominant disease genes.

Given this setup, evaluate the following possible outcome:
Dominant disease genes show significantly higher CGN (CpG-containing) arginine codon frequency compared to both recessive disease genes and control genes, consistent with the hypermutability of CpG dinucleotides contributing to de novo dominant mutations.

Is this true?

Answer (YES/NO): YES